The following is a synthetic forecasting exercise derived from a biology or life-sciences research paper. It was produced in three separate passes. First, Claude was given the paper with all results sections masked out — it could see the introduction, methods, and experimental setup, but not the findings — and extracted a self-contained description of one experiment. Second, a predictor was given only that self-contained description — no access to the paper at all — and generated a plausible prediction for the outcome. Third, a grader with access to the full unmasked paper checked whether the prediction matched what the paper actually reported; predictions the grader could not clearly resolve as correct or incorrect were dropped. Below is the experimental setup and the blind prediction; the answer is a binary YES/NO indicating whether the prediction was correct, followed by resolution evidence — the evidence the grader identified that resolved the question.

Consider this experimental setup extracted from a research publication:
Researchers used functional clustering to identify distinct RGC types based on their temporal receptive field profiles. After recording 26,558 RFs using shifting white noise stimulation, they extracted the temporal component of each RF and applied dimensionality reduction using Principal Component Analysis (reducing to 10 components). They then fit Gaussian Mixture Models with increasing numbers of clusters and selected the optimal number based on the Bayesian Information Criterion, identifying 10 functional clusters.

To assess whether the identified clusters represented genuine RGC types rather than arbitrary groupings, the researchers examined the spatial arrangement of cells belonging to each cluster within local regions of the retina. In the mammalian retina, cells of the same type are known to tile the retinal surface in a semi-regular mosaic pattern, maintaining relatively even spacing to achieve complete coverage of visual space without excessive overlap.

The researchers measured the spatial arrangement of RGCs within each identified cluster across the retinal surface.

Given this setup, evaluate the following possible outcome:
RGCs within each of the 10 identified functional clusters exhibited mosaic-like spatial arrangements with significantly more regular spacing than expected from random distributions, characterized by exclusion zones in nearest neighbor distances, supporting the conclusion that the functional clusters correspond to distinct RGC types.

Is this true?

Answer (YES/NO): NO